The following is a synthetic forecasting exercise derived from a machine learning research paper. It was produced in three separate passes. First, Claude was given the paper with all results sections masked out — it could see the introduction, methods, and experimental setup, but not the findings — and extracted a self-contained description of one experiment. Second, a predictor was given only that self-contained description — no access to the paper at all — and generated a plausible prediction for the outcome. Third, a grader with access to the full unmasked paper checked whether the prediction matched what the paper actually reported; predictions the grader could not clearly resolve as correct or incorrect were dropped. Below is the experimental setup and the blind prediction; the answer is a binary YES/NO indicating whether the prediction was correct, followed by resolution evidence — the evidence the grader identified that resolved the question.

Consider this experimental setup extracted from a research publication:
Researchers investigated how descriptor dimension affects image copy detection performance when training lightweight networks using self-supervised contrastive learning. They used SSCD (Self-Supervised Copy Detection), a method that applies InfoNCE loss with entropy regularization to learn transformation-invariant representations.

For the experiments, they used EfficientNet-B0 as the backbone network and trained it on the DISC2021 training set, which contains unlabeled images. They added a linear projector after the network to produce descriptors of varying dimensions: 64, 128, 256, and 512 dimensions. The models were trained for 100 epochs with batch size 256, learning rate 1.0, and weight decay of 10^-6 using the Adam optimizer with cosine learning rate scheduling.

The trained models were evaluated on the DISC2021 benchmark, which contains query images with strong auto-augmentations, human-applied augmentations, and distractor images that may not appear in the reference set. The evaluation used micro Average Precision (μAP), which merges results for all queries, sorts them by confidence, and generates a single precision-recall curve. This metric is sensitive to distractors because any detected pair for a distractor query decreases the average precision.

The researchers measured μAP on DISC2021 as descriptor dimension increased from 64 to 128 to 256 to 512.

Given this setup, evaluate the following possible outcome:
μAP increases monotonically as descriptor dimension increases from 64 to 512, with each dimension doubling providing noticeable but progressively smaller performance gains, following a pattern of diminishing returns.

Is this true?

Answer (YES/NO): NO